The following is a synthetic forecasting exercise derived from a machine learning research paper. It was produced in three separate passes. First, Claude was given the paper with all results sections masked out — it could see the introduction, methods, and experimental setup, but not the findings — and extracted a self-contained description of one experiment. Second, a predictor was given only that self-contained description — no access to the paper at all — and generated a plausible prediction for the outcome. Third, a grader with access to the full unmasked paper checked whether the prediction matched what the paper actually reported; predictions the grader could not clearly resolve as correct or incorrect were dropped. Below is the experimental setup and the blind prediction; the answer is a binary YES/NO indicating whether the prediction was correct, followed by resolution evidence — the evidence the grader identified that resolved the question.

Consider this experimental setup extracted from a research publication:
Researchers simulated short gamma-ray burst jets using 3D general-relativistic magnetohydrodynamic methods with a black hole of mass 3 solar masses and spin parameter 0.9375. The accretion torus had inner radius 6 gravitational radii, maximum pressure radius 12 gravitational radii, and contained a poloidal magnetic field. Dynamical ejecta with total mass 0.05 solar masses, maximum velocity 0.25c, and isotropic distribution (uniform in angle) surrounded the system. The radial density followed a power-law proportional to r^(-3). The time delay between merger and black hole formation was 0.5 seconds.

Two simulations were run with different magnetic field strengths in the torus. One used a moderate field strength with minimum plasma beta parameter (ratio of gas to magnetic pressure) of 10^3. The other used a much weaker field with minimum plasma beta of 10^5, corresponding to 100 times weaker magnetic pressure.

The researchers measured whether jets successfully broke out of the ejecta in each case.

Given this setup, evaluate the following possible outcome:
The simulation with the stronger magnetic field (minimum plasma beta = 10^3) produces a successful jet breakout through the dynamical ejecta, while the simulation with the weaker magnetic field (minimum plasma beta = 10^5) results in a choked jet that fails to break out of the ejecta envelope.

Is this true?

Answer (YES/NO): YES